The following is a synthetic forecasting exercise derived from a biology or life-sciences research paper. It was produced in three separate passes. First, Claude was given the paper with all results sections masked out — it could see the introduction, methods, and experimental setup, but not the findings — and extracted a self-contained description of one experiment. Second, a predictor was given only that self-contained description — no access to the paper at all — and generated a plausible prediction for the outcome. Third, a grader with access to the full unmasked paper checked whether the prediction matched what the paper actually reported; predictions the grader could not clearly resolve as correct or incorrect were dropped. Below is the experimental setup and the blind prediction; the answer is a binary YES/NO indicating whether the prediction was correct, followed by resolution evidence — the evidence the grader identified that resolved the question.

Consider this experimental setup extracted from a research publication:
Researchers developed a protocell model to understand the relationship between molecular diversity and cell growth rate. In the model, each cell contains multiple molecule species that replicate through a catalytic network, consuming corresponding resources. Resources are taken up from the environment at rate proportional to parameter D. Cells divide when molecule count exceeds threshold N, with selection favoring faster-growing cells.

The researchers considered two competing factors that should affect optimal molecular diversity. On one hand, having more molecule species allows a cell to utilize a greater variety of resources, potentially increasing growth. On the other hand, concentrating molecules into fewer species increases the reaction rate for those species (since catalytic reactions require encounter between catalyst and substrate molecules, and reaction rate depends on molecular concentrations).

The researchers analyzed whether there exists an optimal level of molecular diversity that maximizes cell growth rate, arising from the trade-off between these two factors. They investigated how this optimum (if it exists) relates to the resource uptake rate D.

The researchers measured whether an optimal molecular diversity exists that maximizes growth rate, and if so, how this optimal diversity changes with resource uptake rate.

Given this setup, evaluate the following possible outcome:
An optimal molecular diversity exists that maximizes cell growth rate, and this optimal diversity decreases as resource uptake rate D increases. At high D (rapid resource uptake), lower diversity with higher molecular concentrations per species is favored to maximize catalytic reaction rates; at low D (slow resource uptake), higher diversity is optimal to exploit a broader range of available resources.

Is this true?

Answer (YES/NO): YES